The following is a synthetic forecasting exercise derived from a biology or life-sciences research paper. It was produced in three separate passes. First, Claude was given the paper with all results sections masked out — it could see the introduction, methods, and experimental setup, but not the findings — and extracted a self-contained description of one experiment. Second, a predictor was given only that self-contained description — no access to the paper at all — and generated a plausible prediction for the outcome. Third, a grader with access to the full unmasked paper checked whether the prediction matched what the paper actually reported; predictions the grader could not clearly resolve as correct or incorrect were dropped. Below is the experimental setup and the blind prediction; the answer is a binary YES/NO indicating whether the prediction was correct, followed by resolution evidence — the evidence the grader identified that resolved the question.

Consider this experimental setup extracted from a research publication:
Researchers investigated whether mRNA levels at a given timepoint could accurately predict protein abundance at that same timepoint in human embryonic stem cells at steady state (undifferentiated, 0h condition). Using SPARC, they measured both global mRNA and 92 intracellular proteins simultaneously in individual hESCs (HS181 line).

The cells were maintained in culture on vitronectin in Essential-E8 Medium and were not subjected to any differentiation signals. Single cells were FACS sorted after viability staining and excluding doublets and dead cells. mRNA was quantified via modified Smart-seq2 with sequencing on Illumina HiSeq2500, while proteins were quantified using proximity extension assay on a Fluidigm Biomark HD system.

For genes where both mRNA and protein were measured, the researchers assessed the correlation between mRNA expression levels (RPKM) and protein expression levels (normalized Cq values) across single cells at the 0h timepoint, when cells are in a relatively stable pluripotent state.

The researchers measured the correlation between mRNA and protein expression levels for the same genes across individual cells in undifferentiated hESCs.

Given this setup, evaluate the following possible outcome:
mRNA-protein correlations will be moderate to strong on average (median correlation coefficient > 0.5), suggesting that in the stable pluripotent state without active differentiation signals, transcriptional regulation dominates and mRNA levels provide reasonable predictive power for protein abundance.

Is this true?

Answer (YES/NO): NO